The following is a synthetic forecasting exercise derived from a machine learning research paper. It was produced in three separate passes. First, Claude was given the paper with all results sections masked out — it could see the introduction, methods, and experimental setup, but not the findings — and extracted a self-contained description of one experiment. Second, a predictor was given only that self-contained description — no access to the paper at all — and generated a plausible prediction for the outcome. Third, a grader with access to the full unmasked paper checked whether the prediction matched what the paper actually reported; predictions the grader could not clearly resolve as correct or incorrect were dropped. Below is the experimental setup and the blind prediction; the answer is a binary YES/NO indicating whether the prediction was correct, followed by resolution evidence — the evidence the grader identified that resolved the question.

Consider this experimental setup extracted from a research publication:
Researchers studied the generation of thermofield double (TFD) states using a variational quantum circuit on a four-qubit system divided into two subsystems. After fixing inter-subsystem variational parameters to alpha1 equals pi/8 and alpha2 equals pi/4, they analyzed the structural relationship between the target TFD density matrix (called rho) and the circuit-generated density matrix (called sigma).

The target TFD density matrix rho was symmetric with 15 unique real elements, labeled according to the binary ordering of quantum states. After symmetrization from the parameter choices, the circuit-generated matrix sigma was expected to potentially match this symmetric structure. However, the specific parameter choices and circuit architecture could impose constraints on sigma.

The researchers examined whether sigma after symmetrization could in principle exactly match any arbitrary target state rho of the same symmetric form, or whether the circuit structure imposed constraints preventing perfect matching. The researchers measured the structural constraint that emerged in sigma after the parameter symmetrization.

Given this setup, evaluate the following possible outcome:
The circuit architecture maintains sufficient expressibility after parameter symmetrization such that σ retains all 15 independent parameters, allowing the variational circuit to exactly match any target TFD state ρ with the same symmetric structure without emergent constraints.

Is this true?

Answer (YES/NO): NO